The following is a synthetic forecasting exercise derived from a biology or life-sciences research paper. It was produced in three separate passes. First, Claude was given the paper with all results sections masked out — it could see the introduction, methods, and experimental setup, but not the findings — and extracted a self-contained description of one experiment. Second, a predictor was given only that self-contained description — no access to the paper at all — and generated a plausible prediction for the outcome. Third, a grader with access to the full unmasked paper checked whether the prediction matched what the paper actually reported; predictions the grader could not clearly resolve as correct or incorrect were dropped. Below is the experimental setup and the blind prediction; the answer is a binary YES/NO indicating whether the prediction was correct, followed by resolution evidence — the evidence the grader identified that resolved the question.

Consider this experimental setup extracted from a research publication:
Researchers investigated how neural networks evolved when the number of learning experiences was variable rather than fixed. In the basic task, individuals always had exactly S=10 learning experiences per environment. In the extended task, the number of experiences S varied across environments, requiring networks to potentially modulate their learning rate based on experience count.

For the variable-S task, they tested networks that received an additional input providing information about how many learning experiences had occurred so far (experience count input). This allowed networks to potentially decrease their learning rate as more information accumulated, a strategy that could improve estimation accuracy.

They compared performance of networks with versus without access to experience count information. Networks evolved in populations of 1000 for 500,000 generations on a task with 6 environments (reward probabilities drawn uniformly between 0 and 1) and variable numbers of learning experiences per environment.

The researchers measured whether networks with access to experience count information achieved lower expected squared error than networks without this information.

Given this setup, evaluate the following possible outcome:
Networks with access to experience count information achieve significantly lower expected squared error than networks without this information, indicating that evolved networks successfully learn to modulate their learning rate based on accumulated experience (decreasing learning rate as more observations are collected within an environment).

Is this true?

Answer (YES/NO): NO